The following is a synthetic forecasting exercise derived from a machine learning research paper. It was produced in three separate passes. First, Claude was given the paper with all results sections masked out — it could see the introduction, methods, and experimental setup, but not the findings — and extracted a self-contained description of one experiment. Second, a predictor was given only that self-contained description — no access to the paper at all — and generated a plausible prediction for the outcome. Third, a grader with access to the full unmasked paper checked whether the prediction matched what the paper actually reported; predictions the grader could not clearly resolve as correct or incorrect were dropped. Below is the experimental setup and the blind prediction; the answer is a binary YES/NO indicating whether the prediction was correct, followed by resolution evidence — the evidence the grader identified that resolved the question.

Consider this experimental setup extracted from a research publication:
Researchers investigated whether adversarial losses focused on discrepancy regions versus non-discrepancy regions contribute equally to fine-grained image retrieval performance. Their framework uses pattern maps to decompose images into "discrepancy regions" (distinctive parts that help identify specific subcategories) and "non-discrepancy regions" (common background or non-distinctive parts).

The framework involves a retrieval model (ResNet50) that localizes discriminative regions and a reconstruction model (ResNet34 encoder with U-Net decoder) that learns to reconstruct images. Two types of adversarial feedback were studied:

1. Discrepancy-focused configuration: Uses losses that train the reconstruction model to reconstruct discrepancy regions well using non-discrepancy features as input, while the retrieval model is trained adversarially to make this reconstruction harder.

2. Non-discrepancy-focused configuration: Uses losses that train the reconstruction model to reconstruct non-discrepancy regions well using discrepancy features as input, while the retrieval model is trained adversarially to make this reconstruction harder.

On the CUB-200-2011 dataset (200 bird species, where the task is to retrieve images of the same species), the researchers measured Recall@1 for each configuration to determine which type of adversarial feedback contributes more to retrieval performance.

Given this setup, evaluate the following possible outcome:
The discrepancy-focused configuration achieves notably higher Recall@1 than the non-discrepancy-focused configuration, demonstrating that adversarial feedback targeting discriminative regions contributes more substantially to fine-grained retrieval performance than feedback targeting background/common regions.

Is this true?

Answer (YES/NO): NO